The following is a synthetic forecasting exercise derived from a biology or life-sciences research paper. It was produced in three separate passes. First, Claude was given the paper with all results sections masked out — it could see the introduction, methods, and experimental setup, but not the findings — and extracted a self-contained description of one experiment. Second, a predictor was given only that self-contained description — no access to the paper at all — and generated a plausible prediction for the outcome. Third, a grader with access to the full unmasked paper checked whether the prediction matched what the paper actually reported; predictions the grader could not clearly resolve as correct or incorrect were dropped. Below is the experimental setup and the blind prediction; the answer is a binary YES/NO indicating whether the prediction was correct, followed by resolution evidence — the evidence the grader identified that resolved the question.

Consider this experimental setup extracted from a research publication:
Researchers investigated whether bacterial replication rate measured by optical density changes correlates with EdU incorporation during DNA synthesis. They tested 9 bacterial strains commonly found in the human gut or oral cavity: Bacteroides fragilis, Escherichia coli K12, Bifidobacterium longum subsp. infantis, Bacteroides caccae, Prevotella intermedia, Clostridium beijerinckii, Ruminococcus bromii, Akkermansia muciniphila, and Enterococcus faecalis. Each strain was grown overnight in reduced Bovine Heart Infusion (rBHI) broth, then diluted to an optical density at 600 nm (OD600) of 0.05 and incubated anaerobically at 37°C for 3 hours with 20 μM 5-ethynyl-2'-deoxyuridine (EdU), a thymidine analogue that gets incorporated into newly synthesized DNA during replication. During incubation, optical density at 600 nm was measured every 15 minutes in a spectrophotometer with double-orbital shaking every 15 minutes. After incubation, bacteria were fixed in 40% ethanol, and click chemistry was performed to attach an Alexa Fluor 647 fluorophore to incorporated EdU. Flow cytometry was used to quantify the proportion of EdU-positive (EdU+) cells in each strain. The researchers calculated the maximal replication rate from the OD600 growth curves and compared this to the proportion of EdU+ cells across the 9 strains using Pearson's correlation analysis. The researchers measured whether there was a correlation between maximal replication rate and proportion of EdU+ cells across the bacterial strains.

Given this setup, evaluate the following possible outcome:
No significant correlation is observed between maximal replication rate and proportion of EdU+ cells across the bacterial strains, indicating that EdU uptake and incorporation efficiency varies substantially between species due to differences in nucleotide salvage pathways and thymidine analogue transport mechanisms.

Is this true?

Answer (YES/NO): NO